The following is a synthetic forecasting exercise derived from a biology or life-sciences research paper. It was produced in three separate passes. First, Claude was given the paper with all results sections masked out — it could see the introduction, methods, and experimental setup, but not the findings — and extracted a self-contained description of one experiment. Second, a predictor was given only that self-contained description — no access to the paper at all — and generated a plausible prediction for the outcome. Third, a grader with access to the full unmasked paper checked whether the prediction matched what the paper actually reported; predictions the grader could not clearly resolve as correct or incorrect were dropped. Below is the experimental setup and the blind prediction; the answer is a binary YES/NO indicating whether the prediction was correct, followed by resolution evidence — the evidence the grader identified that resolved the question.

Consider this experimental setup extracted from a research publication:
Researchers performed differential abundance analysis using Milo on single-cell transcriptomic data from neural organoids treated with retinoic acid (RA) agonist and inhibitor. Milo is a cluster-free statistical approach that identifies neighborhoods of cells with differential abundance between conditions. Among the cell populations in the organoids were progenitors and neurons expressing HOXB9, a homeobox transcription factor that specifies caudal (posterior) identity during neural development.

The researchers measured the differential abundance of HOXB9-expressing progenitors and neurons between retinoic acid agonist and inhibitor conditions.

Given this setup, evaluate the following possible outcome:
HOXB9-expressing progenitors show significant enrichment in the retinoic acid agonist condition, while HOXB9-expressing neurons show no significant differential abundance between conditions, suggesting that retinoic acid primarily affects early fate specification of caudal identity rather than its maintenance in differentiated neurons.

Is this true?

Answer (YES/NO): NO